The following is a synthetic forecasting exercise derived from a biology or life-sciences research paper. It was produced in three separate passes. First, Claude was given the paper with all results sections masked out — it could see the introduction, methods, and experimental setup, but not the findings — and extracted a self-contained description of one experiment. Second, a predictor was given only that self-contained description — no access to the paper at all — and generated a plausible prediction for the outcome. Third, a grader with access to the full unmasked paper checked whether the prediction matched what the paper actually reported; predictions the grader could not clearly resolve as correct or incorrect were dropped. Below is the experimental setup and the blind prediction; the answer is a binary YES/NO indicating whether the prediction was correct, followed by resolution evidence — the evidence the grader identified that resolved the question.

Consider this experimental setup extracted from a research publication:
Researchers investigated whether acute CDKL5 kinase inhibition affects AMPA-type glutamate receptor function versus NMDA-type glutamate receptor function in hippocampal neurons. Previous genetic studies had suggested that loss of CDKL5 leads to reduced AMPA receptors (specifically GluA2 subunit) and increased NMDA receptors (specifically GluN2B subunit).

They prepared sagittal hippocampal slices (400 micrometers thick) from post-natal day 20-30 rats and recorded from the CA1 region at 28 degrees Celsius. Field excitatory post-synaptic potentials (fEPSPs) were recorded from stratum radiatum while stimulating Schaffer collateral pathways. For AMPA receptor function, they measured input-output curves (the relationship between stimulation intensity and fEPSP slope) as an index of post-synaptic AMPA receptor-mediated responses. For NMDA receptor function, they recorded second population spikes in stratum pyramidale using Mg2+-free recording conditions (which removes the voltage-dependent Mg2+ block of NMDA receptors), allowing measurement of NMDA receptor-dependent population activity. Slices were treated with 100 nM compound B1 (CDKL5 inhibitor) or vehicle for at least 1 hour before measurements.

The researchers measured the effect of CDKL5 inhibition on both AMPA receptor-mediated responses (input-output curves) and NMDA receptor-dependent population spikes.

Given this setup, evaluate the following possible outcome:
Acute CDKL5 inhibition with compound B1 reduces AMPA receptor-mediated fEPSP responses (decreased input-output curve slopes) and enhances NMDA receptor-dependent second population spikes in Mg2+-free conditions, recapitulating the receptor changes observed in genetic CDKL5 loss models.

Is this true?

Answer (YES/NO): NO